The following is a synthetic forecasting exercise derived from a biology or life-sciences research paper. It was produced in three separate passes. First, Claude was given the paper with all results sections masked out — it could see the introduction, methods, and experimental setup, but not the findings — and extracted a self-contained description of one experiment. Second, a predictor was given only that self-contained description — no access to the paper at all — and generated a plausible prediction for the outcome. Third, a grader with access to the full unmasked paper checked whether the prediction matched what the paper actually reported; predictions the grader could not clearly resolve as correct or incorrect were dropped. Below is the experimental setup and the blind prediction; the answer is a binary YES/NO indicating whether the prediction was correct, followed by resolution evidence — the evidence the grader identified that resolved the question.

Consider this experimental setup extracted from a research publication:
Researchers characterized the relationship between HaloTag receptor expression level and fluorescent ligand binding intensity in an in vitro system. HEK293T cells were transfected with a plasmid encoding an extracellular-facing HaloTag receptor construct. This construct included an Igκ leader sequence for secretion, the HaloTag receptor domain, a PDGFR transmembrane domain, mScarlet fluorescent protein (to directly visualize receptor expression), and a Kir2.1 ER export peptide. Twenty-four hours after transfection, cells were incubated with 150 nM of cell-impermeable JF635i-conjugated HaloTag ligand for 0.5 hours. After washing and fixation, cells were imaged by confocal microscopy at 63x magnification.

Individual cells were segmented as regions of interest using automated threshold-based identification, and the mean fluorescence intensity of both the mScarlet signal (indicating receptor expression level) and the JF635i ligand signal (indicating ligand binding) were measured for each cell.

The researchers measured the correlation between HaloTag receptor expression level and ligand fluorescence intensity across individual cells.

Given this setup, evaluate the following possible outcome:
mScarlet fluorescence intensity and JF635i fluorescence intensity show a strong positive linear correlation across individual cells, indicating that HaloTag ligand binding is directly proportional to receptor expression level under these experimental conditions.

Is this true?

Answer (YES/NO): YES